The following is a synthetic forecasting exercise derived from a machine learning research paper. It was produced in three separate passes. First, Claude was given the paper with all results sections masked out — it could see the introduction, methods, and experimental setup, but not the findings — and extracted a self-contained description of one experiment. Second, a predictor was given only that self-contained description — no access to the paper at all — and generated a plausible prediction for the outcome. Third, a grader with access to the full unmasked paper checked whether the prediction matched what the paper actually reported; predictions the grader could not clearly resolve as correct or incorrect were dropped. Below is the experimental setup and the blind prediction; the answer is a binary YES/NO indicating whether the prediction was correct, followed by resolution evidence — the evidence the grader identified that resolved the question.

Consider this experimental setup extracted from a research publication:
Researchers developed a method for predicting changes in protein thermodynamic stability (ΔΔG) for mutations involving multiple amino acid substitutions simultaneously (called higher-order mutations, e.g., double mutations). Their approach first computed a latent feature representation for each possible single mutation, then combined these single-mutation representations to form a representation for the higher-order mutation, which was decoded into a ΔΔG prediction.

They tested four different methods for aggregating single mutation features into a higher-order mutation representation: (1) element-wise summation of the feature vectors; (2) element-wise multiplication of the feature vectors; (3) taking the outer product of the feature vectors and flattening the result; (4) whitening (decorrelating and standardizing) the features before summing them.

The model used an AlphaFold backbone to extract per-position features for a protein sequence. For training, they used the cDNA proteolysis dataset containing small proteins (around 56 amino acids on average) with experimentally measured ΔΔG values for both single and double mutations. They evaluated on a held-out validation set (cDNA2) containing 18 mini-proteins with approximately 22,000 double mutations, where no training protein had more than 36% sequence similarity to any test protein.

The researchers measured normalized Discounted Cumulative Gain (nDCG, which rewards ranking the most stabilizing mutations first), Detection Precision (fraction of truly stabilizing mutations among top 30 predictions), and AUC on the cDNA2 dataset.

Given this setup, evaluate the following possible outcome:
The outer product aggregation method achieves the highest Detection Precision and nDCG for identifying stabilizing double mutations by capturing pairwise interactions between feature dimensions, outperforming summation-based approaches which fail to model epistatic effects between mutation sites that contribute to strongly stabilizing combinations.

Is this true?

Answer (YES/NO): NO